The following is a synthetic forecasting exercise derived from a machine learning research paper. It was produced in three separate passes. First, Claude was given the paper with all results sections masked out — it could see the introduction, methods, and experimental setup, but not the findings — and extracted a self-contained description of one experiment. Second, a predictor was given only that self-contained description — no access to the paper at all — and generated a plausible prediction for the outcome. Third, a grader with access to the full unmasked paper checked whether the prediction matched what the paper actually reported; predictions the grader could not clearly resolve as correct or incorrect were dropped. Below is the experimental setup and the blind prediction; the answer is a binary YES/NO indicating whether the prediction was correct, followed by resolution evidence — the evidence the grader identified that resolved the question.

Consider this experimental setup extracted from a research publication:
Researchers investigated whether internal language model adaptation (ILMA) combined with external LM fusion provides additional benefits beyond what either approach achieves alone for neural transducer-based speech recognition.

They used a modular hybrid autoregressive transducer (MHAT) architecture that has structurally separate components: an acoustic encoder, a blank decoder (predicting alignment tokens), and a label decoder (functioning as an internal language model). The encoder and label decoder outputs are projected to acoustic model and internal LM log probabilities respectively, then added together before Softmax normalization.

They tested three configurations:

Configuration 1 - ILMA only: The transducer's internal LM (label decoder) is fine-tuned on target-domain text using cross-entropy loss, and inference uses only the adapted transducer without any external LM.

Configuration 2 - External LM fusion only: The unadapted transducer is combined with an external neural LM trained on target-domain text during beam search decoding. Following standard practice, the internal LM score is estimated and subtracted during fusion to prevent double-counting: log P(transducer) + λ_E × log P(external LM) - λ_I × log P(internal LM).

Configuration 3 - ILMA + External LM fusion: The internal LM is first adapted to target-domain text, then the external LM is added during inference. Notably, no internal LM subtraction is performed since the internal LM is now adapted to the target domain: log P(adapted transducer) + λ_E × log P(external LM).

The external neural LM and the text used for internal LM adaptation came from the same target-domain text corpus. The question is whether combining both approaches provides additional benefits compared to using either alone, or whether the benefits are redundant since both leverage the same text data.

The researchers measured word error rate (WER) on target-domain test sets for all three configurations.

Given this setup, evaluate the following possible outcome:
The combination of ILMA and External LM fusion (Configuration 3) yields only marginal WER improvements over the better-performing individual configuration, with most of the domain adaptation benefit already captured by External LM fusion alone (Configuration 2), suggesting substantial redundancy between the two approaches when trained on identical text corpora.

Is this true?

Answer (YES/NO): NO